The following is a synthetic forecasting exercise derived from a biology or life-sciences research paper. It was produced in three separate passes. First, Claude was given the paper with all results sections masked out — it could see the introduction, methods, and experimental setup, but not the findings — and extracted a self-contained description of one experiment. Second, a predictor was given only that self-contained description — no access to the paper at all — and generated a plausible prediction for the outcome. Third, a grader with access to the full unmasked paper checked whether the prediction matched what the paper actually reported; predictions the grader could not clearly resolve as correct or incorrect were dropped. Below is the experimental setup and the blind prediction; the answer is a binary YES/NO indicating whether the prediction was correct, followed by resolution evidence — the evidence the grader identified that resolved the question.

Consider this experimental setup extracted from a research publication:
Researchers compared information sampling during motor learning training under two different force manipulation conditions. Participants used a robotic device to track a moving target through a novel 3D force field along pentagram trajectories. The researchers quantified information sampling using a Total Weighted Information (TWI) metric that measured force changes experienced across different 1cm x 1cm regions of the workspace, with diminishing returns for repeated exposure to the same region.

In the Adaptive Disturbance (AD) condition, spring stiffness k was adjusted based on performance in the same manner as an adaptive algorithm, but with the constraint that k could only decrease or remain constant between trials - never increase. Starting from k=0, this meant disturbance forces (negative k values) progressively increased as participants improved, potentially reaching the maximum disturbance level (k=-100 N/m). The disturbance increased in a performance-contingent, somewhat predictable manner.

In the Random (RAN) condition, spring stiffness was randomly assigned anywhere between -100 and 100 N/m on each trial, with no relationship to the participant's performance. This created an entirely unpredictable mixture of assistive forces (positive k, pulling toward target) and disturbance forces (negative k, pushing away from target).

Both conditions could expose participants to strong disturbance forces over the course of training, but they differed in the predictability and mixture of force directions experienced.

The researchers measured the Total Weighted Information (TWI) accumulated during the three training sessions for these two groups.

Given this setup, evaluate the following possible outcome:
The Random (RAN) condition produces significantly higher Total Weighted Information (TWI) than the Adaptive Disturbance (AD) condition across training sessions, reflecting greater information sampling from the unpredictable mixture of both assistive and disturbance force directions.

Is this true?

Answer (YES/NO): YES